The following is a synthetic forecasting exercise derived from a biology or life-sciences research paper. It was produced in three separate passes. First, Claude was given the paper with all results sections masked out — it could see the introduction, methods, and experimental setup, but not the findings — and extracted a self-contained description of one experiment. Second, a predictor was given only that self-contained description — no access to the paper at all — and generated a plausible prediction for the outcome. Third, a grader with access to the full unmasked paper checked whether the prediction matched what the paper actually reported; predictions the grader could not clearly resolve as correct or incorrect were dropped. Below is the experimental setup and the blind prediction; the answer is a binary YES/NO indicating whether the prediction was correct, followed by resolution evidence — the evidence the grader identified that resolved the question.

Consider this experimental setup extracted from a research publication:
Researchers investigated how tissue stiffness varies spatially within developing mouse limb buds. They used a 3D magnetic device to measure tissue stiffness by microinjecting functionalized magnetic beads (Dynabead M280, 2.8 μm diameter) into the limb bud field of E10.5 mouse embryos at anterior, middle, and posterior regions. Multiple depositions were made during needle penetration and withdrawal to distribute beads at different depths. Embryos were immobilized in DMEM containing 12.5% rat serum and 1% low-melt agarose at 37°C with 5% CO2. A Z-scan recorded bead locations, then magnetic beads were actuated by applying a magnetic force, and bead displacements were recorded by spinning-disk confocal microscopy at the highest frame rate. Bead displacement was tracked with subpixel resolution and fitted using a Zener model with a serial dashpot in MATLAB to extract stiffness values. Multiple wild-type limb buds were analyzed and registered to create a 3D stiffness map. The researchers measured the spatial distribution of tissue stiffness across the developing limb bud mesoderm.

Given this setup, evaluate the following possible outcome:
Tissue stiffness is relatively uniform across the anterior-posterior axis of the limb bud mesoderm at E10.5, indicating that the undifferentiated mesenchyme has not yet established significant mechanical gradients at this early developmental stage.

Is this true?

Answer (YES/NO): NO